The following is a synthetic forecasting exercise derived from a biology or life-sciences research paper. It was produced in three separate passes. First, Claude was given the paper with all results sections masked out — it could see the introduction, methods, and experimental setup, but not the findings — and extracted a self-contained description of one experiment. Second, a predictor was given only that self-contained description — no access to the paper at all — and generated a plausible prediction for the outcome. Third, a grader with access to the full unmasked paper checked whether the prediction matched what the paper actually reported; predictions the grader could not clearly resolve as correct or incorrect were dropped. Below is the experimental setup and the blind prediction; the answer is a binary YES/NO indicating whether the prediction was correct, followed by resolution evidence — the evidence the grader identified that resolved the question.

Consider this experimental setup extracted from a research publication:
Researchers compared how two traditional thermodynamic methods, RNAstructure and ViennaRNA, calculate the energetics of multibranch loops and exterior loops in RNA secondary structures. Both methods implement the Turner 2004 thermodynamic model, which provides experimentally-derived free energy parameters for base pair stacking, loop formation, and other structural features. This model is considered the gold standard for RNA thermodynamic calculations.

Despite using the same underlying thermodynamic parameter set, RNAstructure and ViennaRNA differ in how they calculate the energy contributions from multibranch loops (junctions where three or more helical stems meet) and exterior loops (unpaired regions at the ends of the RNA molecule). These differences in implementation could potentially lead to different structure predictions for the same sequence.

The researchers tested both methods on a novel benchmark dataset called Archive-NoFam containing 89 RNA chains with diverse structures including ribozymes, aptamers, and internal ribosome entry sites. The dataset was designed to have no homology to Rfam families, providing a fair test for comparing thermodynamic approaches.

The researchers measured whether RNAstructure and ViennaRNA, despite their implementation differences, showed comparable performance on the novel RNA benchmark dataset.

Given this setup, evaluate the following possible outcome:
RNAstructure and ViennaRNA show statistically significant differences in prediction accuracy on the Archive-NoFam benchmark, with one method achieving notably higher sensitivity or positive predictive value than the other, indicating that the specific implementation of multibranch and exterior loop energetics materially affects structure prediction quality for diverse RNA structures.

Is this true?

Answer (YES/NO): NO